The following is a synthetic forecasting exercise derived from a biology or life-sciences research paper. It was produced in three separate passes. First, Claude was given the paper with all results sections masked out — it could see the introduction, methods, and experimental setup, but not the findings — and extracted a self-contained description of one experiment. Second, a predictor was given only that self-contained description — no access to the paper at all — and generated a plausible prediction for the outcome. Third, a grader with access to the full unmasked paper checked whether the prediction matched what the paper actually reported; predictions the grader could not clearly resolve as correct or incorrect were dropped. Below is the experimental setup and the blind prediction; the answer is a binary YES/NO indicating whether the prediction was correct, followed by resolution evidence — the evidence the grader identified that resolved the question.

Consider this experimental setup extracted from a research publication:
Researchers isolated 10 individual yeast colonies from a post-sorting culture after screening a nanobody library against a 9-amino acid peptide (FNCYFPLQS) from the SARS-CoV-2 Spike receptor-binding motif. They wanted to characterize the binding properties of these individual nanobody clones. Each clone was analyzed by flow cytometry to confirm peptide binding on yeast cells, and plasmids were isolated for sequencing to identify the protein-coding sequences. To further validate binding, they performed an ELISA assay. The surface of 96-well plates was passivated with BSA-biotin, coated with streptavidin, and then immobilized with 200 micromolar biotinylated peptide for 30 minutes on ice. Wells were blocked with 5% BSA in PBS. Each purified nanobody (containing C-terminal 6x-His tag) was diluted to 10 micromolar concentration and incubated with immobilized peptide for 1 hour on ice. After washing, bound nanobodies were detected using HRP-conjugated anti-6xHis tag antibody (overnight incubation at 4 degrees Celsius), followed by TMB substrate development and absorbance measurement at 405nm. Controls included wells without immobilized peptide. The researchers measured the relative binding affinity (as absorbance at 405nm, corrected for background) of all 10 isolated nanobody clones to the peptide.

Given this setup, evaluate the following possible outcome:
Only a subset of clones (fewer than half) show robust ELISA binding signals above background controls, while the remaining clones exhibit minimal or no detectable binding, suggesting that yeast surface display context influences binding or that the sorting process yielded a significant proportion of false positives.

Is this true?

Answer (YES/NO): NO